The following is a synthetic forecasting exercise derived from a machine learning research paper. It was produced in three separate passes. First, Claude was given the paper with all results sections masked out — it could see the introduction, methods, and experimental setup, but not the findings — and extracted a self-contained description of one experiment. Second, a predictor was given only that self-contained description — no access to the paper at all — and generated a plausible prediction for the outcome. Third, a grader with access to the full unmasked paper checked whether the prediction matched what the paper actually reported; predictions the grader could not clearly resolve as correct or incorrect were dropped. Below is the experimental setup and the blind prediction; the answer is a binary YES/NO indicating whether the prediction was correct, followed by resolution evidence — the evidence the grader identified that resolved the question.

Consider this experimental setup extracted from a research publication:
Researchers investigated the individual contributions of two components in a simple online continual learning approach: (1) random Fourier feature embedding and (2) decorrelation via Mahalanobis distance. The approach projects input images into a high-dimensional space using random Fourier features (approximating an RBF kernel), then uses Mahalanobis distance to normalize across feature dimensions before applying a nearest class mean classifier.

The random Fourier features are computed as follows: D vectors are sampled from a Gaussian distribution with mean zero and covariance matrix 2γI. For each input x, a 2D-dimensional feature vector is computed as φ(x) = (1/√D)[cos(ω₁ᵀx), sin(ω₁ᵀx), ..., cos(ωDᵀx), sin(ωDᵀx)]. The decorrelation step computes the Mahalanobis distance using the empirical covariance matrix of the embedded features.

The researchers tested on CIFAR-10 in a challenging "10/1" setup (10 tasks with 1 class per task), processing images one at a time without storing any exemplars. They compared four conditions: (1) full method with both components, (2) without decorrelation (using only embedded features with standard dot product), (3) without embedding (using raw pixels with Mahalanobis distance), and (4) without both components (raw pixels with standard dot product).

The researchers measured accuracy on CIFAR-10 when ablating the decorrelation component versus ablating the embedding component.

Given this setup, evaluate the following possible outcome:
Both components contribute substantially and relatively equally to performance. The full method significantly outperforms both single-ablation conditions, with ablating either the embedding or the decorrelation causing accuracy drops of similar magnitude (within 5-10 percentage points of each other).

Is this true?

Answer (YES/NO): NO